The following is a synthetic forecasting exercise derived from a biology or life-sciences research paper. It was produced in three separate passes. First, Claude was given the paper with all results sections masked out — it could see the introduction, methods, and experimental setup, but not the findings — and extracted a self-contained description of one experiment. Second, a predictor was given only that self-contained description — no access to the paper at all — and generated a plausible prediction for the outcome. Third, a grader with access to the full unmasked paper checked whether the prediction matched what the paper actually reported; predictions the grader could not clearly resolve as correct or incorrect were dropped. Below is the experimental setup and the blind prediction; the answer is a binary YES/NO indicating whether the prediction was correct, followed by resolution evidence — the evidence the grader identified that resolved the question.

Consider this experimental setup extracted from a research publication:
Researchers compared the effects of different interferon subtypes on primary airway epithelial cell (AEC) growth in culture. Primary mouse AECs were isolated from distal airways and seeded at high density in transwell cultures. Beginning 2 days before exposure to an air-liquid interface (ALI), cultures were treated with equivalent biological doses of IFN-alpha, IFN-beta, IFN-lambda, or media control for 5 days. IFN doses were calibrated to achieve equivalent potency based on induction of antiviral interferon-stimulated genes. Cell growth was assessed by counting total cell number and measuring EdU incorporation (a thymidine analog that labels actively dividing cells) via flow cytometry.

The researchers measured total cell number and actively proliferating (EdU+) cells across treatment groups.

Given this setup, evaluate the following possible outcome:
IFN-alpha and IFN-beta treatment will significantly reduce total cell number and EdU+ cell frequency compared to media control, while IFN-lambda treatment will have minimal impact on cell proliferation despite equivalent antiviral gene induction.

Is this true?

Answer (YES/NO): NO